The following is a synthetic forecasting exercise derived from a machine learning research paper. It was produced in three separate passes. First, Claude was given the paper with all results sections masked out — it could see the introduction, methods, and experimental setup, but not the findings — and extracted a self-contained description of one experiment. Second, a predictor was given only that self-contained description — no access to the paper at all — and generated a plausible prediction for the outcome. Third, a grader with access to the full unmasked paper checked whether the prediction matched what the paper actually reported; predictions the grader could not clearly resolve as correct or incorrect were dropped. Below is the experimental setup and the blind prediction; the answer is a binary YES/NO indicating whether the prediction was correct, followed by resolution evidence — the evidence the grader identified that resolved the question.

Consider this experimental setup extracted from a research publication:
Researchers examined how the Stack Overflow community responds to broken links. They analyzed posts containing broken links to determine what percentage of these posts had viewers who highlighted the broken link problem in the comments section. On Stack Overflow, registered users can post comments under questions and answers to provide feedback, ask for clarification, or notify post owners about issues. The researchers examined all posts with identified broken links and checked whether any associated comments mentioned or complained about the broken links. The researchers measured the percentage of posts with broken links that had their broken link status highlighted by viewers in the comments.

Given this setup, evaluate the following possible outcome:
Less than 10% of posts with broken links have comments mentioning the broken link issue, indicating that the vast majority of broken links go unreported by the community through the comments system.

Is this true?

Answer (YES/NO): YES